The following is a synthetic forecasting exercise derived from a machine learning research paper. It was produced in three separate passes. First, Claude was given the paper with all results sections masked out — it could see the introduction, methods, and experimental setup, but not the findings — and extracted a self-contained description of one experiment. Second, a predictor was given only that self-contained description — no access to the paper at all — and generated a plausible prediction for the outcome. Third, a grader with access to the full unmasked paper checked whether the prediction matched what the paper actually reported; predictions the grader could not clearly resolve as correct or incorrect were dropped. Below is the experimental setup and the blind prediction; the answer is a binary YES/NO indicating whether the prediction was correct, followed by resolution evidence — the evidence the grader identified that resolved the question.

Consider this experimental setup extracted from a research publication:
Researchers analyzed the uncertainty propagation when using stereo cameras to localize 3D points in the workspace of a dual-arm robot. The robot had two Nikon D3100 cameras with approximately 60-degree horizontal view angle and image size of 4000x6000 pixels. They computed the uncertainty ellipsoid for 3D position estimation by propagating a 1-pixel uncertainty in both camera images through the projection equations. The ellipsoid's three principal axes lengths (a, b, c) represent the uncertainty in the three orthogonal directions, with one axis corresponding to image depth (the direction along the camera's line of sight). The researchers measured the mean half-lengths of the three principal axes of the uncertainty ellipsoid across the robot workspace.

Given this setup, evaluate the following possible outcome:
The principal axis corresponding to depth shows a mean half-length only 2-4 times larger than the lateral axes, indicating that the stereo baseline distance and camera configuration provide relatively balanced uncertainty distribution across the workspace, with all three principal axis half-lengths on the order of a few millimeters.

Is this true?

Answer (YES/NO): NO